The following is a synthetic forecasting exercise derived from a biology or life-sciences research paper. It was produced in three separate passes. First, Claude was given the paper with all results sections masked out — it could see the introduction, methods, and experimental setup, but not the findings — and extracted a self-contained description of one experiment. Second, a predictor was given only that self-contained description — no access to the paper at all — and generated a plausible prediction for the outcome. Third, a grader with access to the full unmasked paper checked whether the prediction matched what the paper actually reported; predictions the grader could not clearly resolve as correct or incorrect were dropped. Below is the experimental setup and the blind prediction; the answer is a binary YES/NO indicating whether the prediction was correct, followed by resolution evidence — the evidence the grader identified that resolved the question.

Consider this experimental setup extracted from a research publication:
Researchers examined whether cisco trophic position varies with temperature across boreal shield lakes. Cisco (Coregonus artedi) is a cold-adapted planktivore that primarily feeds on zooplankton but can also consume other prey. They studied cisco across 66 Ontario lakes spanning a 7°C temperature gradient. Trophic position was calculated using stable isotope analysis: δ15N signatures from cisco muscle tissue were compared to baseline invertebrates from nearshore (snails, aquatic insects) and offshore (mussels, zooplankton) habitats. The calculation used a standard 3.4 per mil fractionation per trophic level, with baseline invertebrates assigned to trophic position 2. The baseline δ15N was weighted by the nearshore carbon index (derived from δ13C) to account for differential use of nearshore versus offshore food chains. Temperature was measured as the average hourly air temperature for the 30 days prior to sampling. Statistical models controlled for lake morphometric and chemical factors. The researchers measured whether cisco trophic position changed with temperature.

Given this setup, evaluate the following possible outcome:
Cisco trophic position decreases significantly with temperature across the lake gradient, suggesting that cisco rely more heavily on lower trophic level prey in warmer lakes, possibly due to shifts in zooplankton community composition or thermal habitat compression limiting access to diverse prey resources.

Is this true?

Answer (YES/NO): NO